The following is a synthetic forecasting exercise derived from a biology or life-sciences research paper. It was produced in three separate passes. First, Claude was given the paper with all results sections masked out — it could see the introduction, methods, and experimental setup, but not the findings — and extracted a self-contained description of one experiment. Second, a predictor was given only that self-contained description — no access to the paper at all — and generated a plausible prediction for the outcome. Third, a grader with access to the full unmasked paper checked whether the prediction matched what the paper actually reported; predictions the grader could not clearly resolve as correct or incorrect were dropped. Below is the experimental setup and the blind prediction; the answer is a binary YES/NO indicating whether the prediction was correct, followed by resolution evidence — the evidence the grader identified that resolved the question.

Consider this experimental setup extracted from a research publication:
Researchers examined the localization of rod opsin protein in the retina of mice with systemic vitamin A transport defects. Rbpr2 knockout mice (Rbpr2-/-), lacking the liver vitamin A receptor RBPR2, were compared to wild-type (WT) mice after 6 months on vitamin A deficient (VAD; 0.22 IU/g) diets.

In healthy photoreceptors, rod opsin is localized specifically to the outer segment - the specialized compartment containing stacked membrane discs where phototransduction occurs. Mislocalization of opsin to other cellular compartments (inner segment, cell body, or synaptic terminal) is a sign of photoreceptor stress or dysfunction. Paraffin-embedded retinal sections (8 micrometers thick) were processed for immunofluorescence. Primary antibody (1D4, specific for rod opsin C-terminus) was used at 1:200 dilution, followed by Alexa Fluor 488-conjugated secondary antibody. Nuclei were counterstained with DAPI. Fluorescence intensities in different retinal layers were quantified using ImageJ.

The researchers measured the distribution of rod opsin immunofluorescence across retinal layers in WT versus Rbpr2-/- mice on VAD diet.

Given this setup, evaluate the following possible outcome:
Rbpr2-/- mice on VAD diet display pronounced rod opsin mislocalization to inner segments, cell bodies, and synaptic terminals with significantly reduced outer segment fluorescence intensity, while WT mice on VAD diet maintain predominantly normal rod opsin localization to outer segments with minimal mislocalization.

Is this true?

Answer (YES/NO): NO